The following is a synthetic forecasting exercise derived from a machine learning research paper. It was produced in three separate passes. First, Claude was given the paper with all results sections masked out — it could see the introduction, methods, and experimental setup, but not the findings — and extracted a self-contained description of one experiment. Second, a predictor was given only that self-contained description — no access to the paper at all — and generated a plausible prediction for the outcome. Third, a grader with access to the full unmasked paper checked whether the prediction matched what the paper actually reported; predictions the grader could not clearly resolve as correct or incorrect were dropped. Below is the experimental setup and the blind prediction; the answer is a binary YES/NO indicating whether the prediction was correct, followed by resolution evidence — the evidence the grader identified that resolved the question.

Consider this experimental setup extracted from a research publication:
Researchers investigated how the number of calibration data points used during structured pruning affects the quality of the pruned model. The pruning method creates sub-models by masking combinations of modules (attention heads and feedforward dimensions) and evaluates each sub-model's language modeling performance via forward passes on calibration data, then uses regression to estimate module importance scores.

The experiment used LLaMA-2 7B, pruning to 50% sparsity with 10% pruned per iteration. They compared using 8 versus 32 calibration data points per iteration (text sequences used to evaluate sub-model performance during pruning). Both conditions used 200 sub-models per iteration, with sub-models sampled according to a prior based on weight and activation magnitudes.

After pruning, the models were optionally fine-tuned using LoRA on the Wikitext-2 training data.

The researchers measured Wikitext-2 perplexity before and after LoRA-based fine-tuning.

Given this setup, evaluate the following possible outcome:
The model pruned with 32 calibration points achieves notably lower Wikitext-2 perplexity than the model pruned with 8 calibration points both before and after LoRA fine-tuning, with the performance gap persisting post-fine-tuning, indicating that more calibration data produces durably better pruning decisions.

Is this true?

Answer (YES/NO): NO